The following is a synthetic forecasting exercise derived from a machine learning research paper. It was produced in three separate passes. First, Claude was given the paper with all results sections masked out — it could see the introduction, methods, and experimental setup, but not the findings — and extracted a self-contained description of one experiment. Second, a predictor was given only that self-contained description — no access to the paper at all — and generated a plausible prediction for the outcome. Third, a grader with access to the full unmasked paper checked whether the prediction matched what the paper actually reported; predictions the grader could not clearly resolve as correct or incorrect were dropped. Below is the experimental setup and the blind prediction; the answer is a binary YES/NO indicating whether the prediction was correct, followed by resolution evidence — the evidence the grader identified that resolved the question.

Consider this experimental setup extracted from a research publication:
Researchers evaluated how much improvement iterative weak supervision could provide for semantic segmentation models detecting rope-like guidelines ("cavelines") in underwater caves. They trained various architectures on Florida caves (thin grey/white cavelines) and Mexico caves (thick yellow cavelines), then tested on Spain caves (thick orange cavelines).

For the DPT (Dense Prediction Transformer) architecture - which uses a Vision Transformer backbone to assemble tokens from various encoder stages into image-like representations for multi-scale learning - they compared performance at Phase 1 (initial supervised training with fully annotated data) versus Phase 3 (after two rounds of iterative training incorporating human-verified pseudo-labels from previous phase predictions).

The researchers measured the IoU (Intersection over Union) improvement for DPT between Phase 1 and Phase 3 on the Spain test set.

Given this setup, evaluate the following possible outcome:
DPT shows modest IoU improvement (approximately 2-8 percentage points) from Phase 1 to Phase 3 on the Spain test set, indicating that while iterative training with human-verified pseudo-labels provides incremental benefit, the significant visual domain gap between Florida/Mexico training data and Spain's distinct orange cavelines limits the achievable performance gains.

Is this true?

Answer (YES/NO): NO